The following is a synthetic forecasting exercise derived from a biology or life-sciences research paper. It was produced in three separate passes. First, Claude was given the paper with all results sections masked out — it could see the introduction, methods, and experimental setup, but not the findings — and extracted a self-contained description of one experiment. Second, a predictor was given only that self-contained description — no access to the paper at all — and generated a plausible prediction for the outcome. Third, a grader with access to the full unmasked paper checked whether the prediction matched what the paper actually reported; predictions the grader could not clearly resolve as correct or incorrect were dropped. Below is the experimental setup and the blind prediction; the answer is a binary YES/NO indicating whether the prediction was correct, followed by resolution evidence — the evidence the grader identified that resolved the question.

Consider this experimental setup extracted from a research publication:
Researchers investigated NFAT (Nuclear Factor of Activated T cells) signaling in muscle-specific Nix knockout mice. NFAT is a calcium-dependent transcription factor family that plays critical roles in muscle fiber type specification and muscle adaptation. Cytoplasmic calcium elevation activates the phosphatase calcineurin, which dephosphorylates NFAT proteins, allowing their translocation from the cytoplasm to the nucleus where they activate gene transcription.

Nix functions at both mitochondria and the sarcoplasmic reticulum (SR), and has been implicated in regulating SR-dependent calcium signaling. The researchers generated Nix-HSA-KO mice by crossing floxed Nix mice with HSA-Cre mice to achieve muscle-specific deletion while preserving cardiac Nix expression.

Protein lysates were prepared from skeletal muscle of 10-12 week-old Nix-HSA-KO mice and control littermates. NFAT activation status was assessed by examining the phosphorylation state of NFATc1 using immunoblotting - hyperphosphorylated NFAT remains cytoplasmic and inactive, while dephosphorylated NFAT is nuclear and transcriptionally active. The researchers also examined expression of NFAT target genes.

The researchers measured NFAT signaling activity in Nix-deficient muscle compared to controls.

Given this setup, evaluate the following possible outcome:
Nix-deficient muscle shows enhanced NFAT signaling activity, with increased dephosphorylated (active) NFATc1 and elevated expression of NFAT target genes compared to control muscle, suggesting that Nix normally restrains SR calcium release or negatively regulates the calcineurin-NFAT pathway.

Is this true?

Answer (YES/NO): NO